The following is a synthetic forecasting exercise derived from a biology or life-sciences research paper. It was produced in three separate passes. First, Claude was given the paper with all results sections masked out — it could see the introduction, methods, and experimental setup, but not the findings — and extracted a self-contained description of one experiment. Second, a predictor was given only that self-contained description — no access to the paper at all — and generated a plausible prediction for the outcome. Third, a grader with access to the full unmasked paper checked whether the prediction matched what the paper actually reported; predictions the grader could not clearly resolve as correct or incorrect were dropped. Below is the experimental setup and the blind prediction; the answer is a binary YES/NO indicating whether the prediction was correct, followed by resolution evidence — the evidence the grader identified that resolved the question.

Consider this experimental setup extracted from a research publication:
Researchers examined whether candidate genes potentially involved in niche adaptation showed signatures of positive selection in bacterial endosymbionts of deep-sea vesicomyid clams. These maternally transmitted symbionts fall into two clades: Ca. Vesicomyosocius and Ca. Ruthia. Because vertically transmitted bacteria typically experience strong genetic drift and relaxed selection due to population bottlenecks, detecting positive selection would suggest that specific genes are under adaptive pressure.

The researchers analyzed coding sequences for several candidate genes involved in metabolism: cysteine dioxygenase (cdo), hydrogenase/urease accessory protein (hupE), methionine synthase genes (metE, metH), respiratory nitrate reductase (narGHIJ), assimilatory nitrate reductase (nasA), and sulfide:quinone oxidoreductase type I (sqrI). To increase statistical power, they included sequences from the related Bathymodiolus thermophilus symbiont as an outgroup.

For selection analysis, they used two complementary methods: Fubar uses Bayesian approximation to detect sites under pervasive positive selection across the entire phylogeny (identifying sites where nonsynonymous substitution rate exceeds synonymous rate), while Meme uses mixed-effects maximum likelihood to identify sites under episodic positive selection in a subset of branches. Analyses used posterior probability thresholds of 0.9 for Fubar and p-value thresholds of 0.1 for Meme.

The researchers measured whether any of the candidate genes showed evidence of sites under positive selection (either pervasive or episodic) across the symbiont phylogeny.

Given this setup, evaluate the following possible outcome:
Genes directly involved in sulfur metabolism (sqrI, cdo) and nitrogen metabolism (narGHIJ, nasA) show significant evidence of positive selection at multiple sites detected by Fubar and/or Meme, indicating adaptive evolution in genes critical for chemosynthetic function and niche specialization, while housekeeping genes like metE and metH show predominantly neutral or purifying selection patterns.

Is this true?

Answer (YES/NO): NO